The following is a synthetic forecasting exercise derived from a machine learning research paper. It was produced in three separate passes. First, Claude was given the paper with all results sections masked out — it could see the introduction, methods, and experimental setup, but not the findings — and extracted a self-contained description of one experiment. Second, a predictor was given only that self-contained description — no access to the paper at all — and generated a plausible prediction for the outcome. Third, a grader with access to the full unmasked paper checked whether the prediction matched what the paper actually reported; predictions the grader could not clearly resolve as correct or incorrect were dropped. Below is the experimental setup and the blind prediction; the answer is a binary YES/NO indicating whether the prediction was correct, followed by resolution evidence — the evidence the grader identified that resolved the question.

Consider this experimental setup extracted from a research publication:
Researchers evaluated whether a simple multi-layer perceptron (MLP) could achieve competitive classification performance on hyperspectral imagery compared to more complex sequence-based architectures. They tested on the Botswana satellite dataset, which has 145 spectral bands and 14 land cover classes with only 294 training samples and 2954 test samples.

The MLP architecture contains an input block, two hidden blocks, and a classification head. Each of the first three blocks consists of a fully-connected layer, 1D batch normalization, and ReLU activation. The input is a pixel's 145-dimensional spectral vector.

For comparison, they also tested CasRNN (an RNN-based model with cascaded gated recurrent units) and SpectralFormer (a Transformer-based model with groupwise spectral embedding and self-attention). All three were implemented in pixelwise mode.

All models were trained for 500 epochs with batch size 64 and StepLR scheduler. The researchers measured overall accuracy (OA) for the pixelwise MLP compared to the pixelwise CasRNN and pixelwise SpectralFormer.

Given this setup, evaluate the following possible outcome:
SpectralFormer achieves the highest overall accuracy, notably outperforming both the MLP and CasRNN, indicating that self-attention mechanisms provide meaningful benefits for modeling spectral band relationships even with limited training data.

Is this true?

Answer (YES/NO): NO